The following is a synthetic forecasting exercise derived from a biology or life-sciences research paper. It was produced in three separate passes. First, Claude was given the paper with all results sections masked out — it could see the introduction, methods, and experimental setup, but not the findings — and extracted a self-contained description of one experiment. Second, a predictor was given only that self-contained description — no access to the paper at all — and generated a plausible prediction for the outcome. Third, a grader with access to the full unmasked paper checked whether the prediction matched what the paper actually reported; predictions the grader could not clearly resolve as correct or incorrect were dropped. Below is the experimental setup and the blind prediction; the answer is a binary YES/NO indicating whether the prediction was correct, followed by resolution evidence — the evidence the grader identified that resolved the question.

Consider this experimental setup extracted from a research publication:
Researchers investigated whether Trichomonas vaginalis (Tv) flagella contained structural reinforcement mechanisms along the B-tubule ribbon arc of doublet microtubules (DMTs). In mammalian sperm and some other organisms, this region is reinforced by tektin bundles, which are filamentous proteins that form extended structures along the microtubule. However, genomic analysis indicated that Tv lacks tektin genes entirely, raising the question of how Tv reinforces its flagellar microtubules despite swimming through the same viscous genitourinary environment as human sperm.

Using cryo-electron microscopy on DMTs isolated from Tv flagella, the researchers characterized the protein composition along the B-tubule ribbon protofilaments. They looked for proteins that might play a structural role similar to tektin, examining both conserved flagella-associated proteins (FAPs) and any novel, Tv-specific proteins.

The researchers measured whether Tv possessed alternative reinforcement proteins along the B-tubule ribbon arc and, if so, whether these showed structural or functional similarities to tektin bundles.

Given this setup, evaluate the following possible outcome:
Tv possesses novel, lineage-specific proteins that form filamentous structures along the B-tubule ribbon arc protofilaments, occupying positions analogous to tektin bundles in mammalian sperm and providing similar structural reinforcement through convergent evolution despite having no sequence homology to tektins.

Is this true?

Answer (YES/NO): YES